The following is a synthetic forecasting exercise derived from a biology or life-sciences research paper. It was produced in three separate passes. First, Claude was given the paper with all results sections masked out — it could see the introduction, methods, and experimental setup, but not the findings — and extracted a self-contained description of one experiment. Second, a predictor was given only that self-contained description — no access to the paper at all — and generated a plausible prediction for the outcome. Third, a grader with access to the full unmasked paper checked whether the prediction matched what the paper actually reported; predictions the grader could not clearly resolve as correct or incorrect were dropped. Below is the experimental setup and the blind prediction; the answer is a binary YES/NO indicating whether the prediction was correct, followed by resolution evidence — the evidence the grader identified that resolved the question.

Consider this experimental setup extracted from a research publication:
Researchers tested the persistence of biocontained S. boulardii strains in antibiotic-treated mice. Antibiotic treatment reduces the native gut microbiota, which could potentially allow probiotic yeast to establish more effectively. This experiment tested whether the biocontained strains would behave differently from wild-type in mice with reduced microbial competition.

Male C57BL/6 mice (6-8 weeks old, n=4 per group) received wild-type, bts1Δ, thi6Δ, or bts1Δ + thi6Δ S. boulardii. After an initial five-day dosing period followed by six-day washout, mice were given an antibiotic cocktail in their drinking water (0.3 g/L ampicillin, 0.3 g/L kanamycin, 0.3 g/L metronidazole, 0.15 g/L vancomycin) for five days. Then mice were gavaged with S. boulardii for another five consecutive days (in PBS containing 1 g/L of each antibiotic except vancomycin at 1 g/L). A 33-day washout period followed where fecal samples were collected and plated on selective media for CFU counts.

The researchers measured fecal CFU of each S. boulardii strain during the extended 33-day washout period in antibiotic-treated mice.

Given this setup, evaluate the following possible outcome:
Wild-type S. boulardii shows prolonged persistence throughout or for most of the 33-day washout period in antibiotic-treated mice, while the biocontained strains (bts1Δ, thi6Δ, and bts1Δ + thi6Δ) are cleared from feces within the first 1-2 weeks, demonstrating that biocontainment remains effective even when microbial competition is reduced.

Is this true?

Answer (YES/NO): NO